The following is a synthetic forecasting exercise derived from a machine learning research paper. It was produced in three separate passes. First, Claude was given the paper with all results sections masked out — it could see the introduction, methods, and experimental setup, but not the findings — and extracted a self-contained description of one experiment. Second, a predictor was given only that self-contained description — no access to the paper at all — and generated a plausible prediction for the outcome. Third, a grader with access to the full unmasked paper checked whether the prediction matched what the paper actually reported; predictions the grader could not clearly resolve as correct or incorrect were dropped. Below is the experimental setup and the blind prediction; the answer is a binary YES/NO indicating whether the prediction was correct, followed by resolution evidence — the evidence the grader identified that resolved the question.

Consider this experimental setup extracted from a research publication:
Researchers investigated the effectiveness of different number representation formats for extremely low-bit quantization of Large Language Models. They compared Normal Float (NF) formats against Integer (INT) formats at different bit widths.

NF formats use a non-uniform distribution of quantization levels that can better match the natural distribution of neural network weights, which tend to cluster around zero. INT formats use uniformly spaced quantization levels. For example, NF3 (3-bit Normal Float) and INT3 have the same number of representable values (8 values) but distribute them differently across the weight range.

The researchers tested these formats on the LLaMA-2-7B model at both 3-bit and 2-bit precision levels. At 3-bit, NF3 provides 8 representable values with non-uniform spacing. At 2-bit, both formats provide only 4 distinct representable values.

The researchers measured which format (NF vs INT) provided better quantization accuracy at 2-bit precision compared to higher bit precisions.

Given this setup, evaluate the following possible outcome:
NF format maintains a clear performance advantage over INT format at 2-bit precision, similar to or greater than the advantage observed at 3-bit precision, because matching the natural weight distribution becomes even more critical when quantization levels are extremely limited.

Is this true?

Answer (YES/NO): NO